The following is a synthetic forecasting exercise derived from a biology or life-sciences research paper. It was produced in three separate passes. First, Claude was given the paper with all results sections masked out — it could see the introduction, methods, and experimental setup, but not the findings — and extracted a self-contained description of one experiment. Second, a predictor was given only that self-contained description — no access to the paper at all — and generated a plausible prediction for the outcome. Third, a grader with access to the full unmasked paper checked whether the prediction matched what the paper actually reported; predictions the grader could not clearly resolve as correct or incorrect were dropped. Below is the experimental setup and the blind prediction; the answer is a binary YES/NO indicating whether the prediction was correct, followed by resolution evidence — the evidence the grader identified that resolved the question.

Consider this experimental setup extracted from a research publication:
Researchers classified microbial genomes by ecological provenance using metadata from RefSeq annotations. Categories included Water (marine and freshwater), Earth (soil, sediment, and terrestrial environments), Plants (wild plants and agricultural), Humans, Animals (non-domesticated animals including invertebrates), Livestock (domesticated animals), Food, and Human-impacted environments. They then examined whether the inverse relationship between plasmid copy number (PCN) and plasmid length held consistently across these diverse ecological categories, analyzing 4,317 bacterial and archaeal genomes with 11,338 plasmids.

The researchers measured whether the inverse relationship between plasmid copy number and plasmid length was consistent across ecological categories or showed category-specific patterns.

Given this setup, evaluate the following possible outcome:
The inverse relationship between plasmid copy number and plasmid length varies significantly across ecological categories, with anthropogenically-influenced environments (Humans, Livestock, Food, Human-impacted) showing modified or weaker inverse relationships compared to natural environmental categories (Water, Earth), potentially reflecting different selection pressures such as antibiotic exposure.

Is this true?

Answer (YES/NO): NO